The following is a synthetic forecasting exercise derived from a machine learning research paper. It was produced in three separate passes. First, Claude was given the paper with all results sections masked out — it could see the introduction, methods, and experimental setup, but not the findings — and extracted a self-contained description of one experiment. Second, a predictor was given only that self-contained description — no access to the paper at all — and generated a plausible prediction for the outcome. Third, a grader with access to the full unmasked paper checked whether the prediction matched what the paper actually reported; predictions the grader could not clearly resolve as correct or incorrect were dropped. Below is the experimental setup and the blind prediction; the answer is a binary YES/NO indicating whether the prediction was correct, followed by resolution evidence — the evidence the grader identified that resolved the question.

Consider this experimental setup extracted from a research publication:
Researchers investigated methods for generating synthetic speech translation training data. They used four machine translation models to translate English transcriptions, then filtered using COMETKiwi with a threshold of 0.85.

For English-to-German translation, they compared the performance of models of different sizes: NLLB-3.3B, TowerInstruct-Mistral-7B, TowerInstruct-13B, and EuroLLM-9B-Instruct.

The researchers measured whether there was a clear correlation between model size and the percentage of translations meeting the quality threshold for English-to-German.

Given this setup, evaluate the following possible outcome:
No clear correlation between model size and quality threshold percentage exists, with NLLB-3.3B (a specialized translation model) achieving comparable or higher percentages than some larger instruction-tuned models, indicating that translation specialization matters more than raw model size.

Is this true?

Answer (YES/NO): NO